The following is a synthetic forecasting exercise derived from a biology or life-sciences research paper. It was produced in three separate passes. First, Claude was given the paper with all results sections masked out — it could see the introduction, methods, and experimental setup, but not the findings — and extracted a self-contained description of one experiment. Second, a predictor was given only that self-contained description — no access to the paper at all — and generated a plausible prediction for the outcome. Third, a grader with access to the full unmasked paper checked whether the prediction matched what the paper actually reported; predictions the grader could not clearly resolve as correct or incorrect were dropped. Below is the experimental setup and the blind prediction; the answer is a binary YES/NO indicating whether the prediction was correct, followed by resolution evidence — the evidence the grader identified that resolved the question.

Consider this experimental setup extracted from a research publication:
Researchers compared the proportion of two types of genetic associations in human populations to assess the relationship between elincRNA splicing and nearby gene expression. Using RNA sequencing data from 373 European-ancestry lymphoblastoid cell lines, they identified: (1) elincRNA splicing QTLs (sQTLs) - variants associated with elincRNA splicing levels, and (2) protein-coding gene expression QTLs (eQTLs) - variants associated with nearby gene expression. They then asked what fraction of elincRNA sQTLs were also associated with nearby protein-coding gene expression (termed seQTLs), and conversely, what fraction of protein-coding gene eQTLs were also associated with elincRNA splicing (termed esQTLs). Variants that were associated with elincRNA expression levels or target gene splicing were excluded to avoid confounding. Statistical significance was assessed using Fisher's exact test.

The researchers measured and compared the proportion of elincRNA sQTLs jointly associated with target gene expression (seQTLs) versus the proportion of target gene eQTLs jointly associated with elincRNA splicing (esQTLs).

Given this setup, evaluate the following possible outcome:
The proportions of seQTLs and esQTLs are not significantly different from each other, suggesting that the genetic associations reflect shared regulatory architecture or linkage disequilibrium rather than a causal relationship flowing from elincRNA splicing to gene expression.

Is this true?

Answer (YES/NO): NO